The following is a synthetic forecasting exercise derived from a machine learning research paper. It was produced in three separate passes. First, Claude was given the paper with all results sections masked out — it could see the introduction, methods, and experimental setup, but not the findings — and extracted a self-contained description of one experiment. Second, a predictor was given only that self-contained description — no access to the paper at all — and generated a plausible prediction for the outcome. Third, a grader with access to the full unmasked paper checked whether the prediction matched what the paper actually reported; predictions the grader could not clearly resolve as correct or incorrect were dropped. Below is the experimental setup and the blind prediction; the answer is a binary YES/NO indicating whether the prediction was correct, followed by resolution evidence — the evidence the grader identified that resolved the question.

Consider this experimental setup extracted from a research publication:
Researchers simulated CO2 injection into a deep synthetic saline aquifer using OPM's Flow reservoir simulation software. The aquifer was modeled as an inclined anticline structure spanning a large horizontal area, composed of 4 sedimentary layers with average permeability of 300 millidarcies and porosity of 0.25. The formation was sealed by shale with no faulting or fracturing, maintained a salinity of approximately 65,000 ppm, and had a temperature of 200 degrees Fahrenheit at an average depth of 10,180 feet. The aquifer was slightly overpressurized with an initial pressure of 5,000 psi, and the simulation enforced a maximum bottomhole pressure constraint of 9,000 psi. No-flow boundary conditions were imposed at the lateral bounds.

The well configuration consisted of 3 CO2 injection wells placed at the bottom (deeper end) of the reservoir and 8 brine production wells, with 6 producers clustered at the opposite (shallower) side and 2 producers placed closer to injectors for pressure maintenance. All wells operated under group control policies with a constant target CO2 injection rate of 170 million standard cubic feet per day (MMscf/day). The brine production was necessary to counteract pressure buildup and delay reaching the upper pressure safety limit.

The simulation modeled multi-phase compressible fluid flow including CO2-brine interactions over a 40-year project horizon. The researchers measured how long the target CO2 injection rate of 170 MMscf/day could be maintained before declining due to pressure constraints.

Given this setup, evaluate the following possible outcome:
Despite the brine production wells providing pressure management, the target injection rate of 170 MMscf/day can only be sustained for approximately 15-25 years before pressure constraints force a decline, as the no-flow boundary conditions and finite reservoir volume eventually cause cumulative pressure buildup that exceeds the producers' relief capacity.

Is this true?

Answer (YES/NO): YES